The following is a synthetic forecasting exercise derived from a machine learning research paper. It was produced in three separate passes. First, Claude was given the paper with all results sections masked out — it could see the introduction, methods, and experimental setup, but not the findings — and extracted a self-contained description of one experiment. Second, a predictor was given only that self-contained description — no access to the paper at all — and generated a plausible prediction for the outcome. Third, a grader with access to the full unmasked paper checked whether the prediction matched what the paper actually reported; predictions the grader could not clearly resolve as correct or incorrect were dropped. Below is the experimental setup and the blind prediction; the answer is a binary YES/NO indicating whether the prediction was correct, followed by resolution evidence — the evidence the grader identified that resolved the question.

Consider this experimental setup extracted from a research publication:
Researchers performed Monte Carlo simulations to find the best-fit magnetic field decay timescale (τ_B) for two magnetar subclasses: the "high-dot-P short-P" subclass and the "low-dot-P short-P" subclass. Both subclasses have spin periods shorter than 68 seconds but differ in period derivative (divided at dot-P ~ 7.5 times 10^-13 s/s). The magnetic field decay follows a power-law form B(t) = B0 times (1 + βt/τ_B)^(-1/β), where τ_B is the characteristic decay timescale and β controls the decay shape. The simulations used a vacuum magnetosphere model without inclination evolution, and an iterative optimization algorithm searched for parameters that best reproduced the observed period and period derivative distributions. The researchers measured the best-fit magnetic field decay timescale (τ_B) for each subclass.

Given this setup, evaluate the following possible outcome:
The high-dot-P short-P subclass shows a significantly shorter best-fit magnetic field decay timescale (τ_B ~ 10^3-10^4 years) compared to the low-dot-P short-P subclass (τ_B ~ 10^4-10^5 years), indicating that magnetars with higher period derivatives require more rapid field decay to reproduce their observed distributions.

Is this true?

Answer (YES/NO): NO